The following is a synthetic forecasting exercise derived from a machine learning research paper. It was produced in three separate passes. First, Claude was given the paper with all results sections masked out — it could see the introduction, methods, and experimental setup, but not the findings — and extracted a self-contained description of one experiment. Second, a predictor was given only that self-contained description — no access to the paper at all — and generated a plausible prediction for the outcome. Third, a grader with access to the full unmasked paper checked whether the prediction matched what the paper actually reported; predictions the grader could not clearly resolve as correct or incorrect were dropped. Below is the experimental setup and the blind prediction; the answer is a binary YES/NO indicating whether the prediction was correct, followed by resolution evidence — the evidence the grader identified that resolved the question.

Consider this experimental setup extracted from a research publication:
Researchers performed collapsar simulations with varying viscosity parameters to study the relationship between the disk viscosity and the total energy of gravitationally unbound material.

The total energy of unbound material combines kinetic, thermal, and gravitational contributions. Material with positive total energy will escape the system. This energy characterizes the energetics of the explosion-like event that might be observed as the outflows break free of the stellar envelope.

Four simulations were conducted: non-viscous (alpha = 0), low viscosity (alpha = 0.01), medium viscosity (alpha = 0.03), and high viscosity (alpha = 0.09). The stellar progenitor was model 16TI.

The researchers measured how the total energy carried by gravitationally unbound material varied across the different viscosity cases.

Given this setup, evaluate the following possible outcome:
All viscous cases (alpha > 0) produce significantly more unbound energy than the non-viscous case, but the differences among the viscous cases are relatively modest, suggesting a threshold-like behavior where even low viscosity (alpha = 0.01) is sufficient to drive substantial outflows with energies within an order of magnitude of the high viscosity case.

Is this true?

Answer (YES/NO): YES